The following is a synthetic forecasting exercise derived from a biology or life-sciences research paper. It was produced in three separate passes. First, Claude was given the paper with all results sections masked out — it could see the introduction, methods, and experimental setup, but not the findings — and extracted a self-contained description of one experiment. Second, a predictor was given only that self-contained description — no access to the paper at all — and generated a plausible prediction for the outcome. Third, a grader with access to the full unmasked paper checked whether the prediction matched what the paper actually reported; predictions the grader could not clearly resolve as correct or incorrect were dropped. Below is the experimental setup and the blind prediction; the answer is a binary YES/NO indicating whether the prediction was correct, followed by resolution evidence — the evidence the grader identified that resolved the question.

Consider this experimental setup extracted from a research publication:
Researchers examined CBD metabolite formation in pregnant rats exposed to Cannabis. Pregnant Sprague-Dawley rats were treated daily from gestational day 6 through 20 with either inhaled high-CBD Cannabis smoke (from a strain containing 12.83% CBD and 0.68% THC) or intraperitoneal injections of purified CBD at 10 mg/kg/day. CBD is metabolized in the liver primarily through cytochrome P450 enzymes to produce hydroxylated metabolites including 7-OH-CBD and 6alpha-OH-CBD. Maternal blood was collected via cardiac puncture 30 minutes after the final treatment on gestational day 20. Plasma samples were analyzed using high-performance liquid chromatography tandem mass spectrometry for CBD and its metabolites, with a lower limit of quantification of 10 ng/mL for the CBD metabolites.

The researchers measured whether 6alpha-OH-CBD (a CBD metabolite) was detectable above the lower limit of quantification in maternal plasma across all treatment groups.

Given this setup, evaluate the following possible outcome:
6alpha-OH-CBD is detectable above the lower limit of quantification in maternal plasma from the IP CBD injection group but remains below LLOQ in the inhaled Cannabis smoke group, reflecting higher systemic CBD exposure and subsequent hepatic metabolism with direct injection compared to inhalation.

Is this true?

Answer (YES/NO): NO